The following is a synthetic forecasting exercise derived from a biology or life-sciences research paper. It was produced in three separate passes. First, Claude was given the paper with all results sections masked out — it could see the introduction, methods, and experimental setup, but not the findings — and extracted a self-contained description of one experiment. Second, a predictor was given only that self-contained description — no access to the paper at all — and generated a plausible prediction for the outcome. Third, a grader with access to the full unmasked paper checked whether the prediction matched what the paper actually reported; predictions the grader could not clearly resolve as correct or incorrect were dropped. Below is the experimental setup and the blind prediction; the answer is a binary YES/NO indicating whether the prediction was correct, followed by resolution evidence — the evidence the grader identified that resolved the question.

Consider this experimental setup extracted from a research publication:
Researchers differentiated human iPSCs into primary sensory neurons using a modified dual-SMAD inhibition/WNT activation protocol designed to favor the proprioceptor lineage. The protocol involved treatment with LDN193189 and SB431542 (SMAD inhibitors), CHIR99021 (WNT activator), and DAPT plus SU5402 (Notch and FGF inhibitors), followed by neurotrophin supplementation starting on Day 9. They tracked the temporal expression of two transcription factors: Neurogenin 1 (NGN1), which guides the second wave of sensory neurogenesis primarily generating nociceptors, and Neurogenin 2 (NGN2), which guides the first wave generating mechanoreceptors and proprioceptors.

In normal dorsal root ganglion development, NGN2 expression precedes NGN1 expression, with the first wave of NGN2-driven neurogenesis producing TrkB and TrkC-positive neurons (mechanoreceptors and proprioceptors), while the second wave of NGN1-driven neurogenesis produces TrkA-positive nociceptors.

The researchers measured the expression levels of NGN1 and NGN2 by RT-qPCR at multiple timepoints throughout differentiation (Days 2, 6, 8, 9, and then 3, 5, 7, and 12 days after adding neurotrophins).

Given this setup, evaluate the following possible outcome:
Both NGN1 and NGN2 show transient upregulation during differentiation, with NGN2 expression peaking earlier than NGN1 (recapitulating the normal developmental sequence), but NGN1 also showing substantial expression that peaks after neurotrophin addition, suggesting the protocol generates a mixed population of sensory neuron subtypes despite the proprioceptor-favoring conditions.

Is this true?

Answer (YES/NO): NO